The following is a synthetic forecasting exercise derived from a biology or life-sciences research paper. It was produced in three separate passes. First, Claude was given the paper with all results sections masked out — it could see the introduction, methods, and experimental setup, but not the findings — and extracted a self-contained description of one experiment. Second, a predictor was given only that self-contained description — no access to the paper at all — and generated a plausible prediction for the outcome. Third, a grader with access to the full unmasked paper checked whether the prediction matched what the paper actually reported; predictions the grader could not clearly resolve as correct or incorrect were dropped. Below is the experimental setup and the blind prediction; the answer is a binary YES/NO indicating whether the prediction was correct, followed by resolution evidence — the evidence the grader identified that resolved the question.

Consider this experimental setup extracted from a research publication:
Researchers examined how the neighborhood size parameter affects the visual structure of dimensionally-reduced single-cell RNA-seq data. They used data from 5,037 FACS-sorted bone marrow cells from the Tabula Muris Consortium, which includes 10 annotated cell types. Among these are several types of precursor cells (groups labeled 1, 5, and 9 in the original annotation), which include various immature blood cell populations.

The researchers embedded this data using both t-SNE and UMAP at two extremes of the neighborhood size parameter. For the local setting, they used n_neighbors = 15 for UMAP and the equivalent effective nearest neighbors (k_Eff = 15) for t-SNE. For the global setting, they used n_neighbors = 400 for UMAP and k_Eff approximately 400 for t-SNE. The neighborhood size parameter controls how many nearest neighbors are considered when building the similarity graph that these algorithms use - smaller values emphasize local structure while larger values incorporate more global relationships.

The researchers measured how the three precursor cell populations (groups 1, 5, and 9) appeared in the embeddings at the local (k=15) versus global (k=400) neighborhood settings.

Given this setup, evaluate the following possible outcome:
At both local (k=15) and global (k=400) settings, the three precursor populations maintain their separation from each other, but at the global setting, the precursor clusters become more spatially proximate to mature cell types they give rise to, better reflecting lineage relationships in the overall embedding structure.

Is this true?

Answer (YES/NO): NO